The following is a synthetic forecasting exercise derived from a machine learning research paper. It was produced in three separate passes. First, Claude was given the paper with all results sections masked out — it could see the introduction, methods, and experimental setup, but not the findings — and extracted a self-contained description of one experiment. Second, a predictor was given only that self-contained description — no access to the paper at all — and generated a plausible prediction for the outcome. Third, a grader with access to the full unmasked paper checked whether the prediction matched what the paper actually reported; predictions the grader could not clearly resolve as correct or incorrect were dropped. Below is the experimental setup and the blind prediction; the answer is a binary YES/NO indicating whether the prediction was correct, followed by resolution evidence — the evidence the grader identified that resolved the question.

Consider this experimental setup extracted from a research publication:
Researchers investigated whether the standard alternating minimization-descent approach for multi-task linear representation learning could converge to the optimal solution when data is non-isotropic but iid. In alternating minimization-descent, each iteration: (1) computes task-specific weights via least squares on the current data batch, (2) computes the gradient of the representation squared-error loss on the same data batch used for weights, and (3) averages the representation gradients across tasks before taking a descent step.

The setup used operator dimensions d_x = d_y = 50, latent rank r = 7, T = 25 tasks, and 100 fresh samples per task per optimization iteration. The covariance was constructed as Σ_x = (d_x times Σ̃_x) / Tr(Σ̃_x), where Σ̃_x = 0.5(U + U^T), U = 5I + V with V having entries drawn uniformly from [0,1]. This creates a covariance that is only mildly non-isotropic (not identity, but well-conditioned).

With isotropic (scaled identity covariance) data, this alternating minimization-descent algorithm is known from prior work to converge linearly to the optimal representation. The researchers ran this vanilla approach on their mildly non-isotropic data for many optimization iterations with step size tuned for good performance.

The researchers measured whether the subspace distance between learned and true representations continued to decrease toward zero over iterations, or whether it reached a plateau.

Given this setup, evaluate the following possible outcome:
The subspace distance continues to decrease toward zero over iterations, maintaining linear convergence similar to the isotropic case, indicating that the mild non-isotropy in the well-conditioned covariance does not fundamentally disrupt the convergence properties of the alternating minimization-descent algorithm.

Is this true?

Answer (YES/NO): NO